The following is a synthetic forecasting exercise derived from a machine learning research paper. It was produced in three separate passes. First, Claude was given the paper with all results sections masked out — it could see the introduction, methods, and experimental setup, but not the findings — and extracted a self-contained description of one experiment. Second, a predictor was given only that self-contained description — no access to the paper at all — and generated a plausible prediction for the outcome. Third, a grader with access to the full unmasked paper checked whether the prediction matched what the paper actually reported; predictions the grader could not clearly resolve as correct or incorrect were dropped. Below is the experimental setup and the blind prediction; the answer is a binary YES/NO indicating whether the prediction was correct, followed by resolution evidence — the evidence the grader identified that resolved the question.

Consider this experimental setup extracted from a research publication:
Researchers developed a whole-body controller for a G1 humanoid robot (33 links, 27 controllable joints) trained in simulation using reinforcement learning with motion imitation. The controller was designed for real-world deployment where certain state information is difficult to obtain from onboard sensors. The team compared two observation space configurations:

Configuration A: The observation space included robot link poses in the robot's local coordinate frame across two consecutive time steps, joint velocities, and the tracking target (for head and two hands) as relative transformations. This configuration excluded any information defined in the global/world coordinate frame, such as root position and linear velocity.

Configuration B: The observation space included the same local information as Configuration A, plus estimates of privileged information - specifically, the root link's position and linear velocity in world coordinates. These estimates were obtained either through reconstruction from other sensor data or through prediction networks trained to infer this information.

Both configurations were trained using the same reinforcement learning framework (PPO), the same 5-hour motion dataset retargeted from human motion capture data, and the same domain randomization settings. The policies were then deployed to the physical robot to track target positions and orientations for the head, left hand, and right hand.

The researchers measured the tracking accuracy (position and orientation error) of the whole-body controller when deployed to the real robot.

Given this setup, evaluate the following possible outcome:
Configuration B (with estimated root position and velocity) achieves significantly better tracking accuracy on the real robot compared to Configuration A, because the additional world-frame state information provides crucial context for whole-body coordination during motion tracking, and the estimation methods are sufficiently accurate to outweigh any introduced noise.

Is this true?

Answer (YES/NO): NO